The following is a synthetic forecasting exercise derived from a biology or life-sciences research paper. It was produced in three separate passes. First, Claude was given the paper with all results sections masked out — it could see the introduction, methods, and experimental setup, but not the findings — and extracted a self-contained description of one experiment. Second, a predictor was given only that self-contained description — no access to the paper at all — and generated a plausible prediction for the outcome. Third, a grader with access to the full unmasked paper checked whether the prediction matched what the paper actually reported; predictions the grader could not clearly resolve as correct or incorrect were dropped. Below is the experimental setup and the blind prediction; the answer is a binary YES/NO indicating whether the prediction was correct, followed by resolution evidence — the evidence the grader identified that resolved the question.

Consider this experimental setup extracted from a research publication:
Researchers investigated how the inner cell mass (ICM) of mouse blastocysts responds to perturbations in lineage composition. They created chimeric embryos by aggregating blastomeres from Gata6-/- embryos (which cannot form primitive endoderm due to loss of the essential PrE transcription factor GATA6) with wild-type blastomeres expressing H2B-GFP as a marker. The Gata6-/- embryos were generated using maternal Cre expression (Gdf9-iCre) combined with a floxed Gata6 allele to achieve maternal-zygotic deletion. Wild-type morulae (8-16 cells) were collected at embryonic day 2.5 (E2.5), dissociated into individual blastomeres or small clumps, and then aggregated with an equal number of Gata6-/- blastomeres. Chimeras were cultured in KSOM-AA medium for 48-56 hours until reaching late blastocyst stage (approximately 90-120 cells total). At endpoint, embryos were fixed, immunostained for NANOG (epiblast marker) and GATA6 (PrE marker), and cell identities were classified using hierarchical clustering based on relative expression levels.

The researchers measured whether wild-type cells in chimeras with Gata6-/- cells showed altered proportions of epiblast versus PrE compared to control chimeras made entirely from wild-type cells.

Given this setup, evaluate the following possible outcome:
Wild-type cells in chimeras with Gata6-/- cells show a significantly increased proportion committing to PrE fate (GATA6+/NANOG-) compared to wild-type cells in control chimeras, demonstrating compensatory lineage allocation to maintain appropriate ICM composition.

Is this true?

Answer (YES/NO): YES